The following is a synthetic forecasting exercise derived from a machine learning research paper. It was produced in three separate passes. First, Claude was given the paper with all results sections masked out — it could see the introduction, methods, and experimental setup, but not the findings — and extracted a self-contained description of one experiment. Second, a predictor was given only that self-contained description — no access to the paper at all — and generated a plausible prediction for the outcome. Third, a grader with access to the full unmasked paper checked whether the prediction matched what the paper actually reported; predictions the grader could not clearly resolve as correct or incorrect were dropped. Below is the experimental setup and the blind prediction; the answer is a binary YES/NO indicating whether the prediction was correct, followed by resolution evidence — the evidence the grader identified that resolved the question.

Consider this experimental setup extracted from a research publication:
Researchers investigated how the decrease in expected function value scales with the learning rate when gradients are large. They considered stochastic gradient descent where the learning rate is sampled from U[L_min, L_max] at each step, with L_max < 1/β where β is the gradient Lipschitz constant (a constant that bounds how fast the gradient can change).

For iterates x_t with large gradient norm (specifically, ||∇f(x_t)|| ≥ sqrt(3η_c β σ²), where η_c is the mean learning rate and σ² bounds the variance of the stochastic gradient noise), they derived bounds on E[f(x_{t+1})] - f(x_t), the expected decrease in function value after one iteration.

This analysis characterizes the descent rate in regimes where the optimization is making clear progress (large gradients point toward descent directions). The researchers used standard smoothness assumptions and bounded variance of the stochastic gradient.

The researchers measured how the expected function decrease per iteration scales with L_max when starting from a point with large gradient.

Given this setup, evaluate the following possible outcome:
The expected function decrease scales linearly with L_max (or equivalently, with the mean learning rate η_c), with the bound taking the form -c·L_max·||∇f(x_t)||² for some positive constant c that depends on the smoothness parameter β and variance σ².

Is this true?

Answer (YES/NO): NO